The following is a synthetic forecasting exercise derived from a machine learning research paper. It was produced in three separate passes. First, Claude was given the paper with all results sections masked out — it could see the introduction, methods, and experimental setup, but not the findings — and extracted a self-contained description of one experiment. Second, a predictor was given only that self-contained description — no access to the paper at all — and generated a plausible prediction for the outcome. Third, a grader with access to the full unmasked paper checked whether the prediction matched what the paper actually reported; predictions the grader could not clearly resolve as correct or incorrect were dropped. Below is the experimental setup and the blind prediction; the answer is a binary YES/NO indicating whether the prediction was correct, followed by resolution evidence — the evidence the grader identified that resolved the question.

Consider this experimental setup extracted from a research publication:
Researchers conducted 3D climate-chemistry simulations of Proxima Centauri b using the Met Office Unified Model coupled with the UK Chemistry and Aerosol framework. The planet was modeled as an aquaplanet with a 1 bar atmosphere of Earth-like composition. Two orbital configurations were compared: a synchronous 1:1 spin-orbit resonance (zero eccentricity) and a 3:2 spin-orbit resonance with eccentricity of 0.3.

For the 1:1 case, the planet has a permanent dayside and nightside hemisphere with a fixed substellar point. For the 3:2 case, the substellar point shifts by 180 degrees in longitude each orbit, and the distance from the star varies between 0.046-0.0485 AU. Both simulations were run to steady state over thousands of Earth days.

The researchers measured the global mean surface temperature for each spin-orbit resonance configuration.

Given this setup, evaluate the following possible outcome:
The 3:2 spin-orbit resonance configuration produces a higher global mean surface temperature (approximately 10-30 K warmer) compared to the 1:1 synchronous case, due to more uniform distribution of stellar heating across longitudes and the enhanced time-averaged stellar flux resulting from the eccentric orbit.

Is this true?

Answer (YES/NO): NO